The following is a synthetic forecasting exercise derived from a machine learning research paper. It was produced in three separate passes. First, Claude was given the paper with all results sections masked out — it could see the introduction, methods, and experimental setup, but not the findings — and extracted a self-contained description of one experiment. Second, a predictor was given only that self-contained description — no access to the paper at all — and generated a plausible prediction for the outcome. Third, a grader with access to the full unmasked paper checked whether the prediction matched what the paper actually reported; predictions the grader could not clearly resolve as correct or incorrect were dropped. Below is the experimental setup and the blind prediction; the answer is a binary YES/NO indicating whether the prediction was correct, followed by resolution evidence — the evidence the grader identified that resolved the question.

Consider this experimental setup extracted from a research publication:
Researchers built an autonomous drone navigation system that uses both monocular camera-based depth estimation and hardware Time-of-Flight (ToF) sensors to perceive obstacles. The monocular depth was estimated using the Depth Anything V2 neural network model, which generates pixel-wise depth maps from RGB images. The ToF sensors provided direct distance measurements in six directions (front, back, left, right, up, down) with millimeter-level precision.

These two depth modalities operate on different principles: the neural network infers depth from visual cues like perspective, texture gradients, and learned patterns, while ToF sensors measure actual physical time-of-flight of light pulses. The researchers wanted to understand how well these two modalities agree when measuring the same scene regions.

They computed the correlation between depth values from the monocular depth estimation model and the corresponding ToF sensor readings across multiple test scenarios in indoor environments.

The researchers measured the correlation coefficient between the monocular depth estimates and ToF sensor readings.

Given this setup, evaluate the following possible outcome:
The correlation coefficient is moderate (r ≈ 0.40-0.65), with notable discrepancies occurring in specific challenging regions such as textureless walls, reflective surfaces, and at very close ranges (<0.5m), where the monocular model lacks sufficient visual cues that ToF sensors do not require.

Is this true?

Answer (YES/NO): NO